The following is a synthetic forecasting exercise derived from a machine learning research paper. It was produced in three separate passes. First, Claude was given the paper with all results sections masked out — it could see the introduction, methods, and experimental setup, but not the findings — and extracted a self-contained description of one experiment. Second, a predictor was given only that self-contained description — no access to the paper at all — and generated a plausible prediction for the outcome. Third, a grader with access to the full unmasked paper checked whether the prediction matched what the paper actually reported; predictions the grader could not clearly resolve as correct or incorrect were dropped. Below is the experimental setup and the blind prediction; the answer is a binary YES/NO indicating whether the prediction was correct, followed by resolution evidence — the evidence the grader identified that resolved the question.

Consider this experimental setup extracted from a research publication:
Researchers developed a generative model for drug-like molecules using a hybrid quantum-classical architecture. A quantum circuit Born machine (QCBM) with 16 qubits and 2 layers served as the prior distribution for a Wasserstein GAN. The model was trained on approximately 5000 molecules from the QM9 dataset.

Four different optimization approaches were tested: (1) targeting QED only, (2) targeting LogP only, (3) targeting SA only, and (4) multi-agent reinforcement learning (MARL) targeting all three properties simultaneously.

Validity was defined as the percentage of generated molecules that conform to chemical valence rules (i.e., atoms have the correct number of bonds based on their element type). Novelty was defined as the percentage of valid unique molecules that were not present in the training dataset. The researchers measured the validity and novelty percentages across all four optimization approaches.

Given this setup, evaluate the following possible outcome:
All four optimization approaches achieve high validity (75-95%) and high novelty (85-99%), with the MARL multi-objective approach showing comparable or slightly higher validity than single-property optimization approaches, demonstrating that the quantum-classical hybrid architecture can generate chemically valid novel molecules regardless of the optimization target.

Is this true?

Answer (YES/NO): NO